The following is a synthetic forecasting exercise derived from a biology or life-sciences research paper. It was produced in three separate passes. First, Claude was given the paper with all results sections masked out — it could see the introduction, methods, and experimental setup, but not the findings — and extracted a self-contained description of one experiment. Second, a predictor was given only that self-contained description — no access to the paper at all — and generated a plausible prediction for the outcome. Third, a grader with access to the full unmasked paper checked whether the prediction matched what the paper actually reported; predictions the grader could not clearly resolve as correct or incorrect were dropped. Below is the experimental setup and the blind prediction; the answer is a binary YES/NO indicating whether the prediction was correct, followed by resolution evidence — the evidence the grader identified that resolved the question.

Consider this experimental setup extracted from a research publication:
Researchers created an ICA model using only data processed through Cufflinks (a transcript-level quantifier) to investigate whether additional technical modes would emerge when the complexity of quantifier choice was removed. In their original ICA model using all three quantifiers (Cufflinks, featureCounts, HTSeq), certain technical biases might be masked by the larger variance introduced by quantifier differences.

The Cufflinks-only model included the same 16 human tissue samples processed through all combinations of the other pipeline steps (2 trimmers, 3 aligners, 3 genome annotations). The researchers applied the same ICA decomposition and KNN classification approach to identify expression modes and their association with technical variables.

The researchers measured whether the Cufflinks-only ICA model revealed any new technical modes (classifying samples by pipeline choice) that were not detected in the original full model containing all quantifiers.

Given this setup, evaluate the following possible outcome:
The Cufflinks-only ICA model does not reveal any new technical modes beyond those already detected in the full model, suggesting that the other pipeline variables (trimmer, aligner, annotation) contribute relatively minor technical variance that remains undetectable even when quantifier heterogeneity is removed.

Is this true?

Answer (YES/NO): NO